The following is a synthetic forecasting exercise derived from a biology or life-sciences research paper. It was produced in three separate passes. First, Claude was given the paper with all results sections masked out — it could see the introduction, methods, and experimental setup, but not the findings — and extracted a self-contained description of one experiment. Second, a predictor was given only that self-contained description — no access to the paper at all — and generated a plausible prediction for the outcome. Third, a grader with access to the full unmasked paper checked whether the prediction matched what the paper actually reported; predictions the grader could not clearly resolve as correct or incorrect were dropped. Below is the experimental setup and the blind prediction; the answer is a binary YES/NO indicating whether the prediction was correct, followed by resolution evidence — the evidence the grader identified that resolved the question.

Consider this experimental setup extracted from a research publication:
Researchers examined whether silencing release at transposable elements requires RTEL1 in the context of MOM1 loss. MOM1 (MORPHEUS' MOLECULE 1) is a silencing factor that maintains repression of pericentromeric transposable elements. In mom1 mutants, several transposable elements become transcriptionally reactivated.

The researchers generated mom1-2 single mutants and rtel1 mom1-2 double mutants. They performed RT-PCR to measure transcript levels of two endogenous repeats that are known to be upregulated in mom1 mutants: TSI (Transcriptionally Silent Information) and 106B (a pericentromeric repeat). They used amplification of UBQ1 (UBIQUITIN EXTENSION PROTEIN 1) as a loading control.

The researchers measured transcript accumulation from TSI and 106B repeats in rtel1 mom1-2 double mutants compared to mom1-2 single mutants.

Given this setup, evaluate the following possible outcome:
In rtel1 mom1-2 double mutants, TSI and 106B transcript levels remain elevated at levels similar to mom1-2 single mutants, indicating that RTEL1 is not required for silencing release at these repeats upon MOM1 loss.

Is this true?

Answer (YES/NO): NO